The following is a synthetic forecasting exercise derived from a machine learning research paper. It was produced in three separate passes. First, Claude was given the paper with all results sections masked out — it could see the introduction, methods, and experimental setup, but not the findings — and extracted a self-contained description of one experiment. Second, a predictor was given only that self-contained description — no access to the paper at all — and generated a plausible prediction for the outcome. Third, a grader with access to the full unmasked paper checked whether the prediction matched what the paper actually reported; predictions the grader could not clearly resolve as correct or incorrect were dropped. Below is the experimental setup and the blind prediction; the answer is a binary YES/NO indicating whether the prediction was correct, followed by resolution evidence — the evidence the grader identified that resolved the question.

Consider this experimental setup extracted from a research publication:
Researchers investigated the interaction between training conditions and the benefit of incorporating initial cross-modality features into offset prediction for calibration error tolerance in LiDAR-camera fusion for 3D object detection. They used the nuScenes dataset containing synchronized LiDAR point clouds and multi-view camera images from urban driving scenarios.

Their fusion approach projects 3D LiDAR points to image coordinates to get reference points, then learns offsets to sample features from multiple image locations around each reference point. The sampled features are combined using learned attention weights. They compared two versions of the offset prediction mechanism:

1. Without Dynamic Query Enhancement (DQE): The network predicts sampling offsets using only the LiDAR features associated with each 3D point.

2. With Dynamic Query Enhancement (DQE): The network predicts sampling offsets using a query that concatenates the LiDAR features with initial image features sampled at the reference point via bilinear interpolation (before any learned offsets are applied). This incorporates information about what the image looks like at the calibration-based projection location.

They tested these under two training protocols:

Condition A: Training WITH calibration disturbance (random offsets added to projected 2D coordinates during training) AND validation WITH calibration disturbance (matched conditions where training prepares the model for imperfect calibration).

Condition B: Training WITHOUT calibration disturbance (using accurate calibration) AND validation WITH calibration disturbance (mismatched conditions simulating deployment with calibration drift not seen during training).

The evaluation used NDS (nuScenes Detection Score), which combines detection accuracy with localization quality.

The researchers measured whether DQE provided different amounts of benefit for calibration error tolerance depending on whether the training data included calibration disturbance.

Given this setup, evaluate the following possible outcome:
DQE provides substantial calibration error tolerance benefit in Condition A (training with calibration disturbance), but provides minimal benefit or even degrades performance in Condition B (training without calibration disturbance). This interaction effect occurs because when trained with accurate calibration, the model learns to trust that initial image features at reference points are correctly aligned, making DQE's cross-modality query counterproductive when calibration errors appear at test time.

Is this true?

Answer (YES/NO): YES